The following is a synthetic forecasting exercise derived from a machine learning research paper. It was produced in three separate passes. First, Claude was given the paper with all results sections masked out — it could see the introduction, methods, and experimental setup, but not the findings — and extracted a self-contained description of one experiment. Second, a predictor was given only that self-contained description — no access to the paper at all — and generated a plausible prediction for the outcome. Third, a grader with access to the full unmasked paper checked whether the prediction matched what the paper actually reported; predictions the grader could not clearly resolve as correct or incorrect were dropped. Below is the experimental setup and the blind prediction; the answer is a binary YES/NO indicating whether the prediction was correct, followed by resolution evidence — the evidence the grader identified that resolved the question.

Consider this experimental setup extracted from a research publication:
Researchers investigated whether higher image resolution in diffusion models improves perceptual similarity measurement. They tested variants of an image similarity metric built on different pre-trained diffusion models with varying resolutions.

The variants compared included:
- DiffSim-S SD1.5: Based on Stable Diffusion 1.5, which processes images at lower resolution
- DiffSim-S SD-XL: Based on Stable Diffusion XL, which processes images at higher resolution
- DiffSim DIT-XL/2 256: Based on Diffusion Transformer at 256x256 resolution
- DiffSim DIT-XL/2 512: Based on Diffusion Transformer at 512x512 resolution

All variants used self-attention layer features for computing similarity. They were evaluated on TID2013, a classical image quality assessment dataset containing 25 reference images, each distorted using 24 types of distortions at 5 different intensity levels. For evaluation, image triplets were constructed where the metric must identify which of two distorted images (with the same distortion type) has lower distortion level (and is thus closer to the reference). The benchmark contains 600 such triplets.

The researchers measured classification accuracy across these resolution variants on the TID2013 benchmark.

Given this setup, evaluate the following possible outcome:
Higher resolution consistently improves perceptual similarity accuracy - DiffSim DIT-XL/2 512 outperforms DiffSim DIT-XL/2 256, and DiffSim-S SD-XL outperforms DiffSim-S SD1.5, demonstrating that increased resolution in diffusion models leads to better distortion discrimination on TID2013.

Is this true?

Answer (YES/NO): NO